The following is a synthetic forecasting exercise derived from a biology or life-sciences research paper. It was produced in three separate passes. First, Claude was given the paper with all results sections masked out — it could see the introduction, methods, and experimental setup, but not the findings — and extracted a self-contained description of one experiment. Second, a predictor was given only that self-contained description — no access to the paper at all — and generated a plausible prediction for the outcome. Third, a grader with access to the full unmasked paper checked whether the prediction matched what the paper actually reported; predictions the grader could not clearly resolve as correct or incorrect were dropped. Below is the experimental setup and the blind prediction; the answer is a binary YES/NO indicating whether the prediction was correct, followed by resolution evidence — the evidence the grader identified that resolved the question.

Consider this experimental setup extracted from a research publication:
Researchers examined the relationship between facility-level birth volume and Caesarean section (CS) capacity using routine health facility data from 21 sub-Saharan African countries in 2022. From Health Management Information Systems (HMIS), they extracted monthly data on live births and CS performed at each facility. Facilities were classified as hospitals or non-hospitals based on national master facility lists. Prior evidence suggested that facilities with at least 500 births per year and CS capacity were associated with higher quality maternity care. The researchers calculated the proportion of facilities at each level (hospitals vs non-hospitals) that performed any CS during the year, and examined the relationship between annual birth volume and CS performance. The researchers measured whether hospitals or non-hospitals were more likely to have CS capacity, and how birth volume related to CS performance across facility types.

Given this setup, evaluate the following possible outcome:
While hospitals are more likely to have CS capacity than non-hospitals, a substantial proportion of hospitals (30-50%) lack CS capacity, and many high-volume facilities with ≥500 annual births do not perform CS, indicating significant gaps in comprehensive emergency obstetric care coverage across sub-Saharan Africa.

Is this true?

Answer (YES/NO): NO